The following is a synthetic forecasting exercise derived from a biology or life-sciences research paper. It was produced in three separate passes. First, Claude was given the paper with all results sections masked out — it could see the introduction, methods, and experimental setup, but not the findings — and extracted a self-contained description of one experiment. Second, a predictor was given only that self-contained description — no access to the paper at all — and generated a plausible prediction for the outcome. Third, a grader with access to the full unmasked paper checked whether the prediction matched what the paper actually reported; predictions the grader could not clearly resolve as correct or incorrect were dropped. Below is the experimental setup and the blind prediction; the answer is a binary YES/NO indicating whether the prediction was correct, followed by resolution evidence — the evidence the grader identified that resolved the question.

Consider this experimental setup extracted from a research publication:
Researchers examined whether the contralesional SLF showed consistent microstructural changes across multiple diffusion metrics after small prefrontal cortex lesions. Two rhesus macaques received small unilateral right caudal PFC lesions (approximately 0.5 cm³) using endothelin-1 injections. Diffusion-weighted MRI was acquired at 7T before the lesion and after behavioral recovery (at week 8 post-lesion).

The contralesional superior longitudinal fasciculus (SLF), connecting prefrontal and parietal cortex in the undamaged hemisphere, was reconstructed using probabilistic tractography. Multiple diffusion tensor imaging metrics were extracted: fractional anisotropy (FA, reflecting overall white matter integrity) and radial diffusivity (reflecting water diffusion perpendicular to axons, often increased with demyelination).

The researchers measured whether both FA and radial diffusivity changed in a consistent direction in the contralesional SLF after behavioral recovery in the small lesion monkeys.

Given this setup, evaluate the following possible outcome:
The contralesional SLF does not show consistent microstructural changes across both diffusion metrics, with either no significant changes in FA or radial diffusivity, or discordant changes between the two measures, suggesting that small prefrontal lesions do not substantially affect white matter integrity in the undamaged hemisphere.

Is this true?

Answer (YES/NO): NO